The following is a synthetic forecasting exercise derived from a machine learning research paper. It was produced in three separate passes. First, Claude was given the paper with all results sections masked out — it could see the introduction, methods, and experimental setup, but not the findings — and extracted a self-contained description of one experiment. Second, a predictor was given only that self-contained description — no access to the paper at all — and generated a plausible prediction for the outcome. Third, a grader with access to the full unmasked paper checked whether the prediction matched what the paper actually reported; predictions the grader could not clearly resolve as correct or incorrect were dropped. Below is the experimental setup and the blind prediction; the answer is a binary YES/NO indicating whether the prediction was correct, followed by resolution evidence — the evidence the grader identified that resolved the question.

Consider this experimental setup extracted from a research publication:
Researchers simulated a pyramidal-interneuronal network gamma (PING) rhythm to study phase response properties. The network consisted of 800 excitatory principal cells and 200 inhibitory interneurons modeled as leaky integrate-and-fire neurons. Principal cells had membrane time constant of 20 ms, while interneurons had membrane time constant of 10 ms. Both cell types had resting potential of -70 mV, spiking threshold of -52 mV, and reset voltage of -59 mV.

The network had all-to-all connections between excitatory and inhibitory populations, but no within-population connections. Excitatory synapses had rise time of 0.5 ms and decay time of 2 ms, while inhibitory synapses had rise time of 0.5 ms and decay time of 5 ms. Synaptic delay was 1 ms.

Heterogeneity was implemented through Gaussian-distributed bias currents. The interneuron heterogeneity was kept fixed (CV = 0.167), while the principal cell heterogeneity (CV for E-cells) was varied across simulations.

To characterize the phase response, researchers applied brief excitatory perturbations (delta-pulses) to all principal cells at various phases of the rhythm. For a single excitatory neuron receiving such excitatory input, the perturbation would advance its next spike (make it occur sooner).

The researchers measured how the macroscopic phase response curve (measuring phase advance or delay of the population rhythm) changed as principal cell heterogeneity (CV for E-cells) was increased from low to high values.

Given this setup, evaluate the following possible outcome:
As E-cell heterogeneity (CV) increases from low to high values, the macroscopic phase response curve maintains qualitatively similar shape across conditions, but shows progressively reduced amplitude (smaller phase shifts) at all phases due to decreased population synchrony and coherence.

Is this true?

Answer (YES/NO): NO